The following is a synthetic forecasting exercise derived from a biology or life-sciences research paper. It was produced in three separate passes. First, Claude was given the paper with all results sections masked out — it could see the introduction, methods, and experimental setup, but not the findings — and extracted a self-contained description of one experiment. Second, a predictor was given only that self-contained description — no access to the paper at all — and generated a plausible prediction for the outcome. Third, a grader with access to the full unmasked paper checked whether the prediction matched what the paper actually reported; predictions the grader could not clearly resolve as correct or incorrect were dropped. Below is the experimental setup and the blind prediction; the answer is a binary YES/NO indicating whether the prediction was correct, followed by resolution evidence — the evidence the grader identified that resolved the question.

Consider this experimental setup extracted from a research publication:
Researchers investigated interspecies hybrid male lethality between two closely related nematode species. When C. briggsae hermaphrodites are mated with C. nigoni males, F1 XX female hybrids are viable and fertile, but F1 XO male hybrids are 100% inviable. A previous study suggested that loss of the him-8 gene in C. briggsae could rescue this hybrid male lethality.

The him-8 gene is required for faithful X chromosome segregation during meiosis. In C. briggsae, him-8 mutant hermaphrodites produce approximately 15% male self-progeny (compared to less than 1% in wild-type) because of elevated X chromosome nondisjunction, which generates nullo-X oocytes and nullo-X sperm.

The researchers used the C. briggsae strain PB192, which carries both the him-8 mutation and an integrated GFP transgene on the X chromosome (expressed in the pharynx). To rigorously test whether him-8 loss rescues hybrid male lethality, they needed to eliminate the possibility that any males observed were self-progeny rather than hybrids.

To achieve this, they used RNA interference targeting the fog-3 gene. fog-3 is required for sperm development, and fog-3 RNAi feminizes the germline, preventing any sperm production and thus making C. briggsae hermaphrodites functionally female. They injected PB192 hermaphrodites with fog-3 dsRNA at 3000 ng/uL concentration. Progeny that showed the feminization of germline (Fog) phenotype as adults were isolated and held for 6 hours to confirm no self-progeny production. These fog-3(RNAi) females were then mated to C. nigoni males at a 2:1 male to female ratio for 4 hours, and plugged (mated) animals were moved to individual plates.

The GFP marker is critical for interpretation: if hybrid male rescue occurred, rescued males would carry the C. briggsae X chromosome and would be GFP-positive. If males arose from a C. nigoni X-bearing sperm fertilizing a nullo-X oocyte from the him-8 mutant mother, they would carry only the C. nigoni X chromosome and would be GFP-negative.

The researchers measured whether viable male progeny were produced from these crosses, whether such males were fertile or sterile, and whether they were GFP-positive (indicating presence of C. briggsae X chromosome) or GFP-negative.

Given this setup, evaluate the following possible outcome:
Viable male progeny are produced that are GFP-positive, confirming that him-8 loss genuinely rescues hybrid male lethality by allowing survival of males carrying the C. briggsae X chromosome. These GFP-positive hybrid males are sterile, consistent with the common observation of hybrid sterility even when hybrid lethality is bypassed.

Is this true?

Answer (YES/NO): NO